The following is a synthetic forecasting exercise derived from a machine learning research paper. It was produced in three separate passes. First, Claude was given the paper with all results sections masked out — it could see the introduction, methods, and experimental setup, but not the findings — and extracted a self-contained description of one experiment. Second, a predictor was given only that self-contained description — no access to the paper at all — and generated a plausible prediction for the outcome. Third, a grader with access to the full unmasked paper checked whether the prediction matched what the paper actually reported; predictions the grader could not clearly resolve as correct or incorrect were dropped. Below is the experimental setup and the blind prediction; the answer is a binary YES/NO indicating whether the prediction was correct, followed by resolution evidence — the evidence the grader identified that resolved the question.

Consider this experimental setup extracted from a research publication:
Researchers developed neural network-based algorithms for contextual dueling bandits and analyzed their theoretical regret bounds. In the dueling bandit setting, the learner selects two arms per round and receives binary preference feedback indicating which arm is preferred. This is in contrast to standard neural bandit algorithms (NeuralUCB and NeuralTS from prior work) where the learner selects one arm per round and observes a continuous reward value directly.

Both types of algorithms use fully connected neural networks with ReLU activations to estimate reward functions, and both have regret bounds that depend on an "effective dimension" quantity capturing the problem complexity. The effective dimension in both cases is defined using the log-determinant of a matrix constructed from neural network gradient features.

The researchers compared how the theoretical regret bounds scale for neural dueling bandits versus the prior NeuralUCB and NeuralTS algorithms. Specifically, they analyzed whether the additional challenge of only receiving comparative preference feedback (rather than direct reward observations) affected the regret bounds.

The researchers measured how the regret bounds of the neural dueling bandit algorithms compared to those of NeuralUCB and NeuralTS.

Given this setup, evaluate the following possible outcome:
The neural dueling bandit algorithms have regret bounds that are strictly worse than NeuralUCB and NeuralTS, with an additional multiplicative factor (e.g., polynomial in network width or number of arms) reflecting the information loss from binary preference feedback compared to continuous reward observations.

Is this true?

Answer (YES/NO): NO